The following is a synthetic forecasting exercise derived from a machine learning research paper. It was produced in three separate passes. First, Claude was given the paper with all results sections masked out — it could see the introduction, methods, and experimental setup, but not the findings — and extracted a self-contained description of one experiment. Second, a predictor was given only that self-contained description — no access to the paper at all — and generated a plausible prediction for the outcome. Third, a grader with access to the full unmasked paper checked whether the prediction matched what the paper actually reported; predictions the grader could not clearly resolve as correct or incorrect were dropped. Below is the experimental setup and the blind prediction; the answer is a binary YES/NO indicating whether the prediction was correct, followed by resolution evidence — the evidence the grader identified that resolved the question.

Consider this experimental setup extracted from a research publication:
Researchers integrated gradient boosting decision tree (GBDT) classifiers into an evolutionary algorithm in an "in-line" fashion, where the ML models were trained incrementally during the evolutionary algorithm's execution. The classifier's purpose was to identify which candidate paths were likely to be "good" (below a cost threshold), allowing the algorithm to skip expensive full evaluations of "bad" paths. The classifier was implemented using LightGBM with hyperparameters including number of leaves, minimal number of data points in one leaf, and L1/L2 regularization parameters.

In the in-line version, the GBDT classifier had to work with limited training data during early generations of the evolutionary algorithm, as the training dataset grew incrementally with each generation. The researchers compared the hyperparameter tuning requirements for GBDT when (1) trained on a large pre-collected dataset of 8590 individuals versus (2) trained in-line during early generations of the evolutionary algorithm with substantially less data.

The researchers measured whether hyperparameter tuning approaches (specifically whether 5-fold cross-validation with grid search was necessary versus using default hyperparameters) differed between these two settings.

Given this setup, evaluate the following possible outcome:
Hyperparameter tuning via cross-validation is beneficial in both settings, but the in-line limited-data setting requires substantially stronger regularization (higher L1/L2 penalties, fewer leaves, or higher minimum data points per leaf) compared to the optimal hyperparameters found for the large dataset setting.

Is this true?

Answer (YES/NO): NO